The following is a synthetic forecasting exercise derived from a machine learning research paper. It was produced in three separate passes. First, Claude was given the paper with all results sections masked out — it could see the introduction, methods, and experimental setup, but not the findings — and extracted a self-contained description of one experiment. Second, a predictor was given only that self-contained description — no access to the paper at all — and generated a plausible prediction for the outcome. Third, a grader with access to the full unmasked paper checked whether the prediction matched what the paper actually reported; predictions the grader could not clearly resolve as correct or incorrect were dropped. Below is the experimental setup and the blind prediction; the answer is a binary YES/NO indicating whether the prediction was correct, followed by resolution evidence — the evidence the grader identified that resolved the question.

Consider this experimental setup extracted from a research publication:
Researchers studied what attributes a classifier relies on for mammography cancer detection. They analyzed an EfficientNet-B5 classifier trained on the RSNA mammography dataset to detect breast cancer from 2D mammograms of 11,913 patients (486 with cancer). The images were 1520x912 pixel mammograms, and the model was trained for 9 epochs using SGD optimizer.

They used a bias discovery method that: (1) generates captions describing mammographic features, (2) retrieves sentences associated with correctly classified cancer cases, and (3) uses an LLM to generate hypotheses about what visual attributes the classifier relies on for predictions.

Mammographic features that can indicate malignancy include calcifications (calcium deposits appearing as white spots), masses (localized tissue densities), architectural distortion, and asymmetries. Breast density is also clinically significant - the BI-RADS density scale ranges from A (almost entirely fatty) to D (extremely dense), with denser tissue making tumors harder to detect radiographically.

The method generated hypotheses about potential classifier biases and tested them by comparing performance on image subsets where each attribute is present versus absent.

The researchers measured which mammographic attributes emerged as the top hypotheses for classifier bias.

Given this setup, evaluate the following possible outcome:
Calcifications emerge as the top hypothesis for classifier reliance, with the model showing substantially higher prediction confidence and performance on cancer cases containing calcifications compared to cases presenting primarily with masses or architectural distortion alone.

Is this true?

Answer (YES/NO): YES